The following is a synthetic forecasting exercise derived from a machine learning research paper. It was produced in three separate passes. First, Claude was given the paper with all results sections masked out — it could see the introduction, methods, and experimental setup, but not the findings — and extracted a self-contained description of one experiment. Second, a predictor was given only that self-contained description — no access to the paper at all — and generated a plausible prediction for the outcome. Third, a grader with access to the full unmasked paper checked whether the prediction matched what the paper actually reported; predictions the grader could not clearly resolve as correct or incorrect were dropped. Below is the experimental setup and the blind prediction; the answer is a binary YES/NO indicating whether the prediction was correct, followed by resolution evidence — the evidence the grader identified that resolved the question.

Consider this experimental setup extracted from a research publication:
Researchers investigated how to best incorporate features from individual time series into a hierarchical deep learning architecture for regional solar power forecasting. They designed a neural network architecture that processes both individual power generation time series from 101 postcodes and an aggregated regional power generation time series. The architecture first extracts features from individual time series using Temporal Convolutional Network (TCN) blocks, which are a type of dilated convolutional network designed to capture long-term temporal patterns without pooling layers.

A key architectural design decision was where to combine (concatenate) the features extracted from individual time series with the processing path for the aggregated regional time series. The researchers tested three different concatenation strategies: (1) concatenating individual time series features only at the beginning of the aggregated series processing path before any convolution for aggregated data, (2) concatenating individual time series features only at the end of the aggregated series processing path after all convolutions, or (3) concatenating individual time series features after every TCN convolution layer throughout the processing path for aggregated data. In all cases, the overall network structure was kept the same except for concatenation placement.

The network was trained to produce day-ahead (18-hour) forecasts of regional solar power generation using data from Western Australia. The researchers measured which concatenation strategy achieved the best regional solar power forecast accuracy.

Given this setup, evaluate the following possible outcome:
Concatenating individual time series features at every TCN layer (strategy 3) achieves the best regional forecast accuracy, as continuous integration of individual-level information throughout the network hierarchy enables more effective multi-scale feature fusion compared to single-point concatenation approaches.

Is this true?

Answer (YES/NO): YES